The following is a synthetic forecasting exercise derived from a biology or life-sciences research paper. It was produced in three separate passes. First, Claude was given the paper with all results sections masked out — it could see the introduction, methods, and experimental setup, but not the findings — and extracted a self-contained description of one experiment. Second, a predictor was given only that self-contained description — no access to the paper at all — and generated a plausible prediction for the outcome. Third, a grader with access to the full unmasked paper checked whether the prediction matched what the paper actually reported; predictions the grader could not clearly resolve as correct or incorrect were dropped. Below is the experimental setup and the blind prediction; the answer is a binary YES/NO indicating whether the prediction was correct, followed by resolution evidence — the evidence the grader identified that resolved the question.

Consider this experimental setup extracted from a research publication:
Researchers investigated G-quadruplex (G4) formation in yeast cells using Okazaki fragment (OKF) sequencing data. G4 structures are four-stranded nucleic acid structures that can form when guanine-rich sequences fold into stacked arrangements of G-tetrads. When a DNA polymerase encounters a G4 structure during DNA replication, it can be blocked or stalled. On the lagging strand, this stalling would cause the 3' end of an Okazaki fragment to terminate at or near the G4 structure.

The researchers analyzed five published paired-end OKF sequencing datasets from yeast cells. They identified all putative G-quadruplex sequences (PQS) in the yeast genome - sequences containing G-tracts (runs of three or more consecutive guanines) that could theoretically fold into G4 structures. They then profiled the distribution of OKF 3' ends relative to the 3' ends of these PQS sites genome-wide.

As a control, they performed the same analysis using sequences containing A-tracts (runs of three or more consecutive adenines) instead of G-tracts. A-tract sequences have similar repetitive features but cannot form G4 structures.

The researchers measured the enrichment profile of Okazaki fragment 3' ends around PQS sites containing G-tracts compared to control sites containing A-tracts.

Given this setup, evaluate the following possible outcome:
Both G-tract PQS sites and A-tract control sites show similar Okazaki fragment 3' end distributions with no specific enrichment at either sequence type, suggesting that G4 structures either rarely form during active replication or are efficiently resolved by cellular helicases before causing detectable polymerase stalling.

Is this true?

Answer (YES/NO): NO